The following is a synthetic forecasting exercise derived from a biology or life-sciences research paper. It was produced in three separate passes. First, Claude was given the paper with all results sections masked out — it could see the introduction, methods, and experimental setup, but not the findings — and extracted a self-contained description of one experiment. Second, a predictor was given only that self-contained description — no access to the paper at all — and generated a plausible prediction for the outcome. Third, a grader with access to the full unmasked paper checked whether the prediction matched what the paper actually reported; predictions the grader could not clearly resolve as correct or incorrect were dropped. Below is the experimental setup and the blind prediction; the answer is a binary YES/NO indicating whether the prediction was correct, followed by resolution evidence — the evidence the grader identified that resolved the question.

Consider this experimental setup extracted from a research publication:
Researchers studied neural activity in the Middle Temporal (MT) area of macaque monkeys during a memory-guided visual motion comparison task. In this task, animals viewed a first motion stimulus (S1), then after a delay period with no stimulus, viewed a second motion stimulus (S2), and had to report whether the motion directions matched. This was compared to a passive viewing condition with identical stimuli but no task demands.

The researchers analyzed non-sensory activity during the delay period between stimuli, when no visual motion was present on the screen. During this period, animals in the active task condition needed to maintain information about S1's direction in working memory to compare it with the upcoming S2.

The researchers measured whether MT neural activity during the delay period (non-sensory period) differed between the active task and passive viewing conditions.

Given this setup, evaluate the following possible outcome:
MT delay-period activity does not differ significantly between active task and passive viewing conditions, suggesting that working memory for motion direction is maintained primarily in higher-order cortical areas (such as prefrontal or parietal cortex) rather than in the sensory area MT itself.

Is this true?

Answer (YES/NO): NO